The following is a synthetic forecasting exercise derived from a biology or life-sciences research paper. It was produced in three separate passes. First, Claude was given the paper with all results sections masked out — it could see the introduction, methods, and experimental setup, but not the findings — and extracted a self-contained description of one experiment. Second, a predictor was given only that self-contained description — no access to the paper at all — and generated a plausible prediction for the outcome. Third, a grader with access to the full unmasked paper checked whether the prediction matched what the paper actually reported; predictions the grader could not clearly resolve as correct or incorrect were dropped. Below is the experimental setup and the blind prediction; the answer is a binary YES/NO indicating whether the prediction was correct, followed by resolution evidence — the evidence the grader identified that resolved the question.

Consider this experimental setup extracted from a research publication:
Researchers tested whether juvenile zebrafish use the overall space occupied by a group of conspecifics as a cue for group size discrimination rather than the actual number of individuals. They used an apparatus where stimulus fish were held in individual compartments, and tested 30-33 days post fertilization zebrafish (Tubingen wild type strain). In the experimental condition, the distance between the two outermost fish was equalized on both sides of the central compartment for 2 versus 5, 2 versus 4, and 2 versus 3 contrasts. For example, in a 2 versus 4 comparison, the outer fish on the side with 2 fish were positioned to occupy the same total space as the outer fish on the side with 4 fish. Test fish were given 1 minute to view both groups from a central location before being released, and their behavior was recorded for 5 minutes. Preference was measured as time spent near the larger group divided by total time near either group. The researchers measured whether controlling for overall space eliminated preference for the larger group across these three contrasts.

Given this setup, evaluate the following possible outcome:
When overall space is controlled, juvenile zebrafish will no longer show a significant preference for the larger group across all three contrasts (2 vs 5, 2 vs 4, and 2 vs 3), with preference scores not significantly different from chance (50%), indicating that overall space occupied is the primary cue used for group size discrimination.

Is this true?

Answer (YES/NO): YES